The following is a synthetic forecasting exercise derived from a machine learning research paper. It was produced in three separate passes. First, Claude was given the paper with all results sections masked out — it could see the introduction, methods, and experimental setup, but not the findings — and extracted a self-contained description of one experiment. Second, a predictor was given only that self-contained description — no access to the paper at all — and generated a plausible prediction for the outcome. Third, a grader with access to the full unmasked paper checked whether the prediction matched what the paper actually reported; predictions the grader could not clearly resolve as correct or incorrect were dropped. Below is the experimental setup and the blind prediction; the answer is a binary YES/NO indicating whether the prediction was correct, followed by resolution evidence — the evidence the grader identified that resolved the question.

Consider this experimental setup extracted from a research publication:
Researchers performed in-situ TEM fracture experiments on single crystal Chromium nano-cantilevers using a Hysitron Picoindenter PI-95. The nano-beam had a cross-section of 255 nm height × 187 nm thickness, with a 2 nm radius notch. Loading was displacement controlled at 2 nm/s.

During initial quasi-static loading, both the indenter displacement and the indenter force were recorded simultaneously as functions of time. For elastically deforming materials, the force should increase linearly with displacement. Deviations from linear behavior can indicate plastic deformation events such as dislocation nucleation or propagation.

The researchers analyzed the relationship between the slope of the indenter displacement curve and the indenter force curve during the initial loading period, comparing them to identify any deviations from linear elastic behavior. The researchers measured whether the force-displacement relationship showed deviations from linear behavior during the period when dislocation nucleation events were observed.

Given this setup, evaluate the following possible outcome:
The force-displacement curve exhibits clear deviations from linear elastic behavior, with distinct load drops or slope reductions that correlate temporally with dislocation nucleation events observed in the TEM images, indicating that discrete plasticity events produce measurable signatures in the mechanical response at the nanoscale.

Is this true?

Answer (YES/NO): YES